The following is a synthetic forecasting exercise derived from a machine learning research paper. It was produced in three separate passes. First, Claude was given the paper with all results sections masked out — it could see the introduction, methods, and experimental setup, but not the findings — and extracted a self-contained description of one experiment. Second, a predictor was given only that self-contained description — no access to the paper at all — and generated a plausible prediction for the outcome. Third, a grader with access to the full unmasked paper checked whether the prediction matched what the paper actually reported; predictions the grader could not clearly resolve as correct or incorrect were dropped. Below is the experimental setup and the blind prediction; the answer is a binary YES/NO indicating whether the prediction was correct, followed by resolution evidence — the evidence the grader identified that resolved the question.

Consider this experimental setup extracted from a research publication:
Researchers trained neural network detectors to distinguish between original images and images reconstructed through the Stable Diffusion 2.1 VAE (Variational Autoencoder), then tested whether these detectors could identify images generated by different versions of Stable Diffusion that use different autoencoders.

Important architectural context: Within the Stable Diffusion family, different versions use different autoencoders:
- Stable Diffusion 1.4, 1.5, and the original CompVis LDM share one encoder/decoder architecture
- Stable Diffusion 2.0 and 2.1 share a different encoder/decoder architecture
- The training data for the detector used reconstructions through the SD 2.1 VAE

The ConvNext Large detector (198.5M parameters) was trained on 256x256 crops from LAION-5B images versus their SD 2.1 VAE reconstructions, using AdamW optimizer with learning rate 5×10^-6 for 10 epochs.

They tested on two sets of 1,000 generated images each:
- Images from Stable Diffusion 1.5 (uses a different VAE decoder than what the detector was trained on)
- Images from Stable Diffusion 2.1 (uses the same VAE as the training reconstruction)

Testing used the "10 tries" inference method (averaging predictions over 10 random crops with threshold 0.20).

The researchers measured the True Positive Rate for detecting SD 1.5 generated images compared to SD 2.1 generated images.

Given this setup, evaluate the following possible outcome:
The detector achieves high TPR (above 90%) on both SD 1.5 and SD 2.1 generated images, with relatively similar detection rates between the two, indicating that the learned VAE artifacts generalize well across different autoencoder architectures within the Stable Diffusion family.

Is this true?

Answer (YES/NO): YES